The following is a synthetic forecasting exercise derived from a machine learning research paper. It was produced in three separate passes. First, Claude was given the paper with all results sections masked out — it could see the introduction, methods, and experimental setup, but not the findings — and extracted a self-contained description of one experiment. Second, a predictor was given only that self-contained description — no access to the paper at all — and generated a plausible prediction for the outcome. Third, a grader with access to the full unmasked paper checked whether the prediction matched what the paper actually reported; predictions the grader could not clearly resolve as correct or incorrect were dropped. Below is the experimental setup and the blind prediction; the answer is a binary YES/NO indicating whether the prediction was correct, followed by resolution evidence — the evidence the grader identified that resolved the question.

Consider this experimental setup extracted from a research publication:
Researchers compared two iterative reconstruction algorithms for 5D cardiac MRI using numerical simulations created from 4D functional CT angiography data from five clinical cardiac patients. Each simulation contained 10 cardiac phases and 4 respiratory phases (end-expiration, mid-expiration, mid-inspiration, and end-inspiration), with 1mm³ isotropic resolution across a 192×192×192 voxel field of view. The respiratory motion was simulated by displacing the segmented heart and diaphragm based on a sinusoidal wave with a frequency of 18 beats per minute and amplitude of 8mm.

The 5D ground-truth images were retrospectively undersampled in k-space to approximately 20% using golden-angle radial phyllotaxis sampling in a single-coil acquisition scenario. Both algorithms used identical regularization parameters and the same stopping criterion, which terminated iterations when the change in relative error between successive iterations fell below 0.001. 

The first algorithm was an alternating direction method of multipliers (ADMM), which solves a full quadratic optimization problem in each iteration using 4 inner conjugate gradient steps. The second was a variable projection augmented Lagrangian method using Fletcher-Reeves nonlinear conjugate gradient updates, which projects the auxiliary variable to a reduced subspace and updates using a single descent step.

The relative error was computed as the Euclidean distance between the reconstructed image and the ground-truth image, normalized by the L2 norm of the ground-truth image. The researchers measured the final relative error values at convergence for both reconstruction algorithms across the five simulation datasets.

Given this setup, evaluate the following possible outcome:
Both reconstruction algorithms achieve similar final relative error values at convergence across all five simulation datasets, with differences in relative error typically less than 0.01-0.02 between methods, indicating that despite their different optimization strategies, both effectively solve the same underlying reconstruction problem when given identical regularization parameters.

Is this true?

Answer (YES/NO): YES